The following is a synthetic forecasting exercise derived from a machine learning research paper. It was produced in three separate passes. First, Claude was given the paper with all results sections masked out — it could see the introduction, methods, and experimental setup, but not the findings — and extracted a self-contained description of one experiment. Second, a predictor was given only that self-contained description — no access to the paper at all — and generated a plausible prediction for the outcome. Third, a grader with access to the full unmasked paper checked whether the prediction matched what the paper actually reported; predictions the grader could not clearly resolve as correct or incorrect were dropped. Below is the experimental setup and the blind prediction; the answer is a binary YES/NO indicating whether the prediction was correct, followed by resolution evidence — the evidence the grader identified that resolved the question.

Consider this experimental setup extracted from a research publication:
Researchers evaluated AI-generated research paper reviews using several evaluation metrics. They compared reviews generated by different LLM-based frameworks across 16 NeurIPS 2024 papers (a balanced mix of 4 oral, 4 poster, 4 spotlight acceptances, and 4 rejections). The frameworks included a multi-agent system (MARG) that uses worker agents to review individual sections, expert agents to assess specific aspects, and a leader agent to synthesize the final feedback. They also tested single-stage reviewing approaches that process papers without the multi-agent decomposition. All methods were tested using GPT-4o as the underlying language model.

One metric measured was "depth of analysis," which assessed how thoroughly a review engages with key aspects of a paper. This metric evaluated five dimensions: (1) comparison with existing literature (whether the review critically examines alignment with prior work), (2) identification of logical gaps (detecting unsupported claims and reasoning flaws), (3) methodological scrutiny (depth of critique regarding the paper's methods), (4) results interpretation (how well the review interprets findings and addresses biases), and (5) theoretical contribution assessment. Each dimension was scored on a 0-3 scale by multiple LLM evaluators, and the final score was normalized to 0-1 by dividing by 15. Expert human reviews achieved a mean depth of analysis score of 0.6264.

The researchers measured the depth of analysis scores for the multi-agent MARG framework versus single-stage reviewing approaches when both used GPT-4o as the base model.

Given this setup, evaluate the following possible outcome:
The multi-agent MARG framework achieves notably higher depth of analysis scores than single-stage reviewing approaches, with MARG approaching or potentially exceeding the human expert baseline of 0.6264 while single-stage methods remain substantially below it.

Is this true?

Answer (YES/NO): YES